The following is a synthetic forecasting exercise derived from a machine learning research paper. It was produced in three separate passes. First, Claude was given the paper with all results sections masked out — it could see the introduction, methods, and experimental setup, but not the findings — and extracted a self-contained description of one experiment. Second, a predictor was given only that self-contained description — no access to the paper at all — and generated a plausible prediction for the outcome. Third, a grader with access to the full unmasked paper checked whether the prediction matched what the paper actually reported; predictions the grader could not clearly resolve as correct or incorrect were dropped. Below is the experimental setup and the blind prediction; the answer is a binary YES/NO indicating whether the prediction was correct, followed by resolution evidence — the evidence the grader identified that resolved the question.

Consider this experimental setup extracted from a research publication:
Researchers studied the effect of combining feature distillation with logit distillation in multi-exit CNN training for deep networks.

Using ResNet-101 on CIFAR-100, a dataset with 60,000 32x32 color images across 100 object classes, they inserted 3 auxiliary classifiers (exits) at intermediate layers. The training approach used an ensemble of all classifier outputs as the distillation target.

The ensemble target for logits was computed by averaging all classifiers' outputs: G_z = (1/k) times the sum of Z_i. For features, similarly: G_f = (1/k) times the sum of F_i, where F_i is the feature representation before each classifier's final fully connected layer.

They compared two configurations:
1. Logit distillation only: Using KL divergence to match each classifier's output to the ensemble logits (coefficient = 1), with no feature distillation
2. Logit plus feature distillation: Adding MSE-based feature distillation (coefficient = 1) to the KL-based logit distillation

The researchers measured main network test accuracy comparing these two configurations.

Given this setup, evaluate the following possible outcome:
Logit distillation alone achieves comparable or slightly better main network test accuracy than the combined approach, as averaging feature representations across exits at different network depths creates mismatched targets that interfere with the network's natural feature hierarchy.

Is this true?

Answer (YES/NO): NO